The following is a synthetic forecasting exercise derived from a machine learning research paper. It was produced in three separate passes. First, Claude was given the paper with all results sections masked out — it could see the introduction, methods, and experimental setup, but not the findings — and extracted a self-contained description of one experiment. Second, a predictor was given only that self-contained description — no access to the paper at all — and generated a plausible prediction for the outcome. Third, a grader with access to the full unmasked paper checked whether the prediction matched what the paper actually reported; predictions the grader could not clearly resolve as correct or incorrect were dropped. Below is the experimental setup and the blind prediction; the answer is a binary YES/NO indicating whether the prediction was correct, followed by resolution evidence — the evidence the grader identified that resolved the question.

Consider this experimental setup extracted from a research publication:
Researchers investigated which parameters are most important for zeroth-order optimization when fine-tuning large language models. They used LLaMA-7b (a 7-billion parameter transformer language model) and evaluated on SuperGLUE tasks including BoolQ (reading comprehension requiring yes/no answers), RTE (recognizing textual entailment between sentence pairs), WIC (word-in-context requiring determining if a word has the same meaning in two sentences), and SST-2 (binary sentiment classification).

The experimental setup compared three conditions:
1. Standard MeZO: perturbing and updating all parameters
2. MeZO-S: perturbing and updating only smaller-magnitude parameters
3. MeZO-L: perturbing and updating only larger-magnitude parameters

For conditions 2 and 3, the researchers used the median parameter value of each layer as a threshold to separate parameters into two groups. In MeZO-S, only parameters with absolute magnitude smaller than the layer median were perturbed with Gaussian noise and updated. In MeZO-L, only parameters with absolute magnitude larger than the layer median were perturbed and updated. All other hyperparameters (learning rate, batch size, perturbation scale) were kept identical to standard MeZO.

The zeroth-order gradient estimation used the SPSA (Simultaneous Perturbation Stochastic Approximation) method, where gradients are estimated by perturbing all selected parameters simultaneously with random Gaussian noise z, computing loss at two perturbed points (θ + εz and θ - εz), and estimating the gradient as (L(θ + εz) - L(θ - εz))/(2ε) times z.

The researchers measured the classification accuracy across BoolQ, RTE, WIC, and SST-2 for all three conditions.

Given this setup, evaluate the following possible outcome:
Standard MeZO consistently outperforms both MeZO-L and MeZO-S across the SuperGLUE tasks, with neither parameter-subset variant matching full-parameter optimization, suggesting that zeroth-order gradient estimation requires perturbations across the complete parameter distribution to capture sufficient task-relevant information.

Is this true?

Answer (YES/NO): NO